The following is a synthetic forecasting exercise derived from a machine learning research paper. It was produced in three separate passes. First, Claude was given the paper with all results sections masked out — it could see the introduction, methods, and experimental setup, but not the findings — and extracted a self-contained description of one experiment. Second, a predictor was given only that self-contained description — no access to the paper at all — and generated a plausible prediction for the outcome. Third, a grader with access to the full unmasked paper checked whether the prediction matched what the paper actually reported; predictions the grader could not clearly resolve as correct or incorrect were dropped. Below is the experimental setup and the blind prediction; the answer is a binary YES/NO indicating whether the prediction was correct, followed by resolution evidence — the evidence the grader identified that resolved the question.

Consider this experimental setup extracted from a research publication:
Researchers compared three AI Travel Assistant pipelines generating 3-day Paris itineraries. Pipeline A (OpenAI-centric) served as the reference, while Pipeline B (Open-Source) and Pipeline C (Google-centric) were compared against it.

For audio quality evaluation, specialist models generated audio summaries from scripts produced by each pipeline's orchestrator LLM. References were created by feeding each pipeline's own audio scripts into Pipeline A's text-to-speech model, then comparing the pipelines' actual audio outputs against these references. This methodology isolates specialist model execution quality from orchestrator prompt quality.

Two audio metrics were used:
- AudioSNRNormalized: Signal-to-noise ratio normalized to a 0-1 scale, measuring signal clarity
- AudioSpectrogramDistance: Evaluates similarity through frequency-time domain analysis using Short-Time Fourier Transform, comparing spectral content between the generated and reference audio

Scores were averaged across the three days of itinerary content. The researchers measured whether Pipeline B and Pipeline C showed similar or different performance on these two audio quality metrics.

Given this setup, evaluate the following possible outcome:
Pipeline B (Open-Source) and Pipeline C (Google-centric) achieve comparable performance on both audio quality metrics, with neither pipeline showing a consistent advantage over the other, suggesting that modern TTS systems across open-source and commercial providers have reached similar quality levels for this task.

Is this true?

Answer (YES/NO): YES